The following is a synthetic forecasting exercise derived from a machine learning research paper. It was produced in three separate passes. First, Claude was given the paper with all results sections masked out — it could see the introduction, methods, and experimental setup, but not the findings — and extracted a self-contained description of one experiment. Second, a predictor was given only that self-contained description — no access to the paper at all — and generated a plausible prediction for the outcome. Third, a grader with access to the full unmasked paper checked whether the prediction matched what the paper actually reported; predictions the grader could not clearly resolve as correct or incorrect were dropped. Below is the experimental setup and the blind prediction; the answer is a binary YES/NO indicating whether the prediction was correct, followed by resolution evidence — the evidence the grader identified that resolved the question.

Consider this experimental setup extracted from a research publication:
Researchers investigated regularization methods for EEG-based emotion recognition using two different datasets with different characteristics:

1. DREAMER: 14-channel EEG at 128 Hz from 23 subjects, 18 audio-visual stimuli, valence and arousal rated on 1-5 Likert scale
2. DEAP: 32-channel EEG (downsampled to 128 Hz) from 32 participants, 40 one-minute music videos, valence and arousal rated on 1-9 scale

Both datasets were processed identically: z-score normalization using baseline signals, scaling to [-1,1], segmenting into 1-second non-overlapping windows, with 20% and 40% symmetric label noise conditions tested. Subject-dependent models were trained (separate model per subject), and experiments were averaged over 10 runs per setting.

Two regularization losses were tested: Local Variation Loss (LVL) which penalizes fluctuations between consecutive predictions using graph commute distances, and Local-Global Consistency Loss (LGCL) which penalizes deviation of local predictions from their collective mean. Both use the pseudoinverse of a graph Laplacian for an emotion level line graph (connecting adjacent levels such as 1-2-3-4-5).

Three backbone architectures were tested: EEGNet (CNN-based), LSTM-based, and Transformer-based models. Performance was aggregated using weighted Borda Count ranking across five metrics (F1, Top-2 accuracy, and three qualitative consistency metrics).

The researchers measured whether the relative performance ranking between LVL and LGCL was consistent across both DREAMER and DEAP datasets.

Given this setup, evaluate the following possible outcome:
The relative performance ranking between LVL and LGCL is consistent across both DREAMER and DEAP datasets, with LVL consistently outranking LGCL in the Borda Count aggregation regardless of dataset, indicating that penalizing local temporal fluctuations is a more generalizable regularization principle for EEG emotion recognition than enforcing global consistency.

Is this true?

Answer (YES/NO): YES